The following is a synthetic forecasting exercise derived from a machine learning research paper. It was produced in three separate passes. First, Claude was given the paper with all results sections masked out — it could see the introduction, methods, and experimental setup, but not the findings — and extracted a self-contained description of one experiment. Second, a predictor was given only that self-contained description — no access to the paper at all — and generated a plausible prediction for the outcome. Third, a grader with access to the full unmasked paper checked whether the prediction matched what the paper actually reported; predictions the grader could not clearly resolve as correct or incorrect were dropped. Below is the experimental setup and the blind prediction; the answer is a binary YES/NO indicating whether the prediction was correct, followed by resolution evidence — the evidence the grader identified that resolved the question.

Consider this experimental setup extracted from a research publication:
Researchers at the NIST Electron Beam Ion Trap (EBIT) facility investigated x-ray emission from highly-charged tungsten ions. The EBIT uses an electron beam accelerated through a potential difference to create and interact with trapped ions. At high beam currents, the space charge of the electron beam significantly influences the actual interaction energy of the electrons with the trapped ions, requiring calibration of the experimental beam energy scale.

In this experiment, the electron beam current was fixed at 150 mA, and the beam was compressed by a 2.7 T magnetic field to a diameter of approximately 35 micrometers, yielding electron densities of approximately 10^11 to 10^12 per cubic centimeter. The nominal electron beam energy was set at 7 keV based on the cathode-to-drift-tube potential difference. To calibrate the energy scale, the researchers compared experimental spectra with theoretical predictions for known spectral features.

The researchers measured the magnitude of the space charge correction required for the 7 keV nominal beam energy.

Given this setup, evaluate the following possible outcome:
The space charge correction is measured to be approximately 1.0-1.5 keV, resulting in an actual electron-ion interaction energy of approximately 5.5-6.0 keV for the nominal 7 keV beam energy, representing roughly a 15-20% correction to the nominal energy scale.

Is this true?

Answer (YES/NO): NO